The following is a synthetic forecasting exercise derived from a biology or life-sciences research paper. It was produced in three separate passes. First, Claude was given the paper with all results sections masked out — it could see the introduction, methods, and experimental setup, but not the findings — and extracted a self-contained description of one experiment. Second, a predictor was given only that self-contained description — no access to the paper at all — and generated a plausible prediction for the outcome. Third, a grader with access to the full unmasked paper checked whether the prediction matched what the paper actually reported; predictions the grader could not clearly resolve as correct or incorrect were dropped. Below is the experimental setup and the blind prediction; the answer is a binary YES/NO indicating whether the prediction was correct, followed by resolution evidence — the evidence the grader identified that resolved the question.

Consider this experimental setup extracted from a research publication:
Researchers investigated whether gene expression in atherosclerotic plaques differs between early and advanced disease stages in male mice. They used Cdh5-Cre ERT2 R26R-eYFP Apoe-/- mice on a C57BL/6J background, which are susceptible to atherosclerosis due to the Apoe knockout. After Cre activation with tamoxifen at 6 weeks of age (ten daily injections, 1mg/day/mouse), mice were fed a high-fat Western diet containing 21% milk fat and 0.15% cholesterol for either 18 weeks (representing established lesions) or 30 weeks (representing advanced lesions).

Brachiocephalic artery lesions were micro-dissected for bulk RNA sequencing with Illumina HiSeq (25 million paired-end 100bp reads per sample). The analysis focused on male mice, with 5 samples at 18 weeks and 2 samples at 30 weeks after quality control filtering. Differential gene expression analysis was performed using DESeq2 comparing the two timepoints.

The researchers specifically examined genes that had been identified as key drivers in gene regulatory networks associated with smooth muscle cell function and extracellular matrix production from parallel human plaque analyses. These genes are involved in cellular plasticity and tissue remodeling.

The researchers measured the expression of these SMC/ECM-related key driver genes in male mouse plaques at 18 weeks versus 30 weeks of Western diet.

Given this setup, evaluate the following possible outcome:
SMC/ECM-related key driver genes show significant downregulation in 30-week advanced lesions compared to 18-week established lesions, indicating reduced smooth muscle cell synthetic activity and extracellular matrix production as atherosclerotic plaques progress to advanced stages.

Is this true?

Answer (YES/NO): YES